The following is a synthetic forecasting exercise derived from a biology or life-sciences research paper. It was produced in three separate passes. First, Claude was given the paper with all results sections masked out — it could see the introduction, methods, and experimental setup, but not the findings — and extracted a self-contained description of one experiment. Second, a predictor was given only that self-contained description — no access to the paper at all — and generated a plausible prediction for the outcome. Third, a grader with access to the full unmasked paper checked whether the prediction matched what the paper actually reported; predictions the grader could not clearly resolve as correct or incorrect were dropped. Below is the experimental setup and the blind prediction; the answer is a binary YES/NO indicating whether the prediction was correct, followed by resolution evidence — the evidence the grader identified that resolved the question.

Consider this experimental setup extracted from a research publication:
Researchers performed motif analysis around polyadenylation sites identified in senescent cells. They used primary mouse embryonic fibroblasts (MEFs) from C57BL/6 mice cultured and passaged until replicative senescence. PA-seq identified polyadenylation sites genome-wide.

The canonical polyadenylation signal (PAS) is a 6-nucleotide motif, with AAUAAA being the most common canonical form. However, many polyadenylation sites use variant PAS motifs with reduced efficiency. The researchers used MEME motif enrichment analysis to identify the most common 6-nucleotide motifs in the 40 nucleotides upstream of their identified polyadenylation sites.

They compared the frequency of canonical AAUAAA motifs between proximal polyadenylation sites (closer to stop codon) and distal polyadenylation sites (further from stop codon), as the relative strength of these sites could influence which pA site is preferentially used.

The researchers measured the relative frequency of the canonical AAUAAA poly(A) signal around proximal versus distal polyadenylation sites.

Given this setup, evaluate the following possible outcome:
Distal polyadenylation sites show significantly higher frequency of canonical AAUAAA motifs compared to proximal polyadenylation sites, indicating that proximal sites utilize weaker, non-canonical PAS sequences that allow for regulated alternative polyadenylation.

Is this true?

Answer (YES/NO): YES